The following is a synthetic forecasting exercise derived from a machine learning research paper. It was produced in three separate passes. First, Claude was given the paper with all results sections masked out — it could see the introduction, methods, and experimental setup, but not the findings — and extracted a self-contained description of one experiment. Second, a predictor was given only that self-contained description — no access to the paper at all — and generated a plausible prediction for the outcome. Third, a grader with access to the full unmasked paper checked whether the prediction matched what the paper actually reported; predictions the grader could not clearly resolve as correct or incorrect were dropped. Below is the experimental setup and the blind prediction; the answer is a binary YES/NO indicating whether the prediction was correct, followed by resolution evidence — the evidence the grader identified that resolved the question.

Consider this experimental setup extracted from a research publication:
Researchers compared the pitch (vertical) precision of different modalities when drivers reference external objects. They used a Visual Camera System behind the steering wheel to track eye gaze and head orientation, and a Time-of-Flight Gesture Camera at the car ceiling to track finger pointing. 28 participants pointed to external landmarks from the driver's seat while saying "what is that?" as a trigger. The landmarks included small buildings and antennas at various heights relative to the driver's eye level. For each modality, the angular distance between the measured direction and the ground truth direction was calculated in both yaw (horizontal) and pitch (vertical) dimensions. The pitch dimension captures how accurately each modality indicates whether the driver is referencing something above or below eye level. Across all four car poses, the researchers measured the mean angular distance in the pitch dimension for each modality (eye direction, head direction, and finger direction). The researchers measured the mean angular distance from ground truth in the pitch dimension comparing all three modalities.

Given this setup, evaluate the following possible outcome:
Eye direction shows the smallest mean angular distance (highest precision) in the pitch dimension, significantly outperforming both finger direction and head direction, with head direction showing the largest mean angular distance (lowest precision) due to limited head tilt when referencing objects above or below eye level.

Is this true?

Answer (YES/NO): NO